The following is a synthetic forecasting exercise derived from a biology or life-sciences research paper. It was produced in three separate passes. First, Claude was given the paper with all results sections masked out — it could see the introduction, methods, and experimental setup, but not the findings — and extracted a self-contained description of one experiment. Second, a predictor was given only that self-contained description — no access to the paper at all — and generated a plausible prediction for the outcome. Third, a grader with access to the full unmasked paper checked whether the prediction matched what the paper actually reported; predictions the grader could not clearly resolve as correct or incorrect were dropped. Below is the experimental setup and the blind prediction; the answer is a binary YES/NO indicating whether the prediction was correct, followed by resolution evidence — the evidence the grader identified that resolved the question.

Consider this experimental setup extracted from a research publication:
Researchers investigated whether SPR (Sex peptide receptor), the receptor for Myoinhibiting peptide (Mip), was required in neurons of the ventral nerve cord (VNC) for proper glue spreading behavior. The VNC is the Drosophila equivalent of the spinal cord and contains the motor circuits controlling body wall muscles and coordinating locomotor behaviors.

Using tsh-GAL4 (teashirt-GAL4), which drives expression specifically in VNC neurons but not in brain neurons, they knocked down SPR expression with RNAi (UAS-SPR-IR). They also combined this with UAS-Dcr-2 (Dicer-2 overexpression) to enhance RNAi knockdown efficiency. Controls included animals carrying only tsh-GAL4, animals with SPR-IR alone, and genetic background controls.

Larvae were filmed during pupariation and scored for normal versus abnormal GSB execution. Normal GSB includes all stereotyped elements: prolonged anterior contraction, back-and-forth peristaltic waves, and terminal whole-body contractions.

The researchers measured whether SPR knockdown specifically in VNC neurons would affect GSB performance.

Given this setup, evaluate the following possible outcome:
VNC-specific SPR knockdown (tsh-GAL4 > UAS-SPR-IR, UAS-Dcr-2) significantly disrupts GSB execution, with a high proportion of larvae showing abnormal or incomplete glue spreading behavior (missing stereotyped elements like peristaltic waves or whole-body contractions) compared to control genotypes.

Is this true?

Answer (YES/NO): YES